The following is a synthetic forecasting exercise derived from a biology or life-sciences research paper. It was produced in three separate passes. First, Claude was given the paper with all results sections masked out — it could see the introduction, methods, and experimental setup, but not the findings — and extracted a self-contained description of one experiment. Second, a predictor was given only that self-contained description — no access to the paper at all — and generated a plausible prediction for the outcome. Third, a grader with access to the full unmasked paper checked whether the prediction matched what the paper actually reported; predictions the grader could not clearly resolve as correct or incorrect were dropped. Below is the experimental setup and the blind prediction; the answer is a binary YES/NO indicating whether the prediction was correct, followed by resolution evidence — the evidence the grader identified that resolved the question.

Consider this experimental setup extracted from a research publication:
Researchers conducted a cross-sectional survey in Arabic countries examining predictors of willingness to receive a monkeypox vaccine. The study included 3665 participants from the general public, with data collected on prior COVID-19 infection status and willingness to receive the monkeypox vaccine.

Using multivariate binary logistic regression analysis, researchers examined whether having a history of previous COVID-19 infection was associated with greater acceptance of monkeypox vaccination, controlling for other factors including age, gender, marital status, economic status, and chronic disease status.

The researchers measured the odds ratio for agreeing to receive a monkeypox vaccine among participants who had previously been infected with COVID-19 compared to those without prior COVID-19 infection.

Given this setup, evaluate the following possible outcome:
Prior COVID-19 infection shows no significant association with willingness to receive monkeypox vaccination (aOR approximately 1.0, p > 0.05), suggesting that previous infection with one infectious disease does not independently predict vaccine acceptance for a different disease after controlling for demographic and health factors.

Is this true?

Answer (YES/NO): NO